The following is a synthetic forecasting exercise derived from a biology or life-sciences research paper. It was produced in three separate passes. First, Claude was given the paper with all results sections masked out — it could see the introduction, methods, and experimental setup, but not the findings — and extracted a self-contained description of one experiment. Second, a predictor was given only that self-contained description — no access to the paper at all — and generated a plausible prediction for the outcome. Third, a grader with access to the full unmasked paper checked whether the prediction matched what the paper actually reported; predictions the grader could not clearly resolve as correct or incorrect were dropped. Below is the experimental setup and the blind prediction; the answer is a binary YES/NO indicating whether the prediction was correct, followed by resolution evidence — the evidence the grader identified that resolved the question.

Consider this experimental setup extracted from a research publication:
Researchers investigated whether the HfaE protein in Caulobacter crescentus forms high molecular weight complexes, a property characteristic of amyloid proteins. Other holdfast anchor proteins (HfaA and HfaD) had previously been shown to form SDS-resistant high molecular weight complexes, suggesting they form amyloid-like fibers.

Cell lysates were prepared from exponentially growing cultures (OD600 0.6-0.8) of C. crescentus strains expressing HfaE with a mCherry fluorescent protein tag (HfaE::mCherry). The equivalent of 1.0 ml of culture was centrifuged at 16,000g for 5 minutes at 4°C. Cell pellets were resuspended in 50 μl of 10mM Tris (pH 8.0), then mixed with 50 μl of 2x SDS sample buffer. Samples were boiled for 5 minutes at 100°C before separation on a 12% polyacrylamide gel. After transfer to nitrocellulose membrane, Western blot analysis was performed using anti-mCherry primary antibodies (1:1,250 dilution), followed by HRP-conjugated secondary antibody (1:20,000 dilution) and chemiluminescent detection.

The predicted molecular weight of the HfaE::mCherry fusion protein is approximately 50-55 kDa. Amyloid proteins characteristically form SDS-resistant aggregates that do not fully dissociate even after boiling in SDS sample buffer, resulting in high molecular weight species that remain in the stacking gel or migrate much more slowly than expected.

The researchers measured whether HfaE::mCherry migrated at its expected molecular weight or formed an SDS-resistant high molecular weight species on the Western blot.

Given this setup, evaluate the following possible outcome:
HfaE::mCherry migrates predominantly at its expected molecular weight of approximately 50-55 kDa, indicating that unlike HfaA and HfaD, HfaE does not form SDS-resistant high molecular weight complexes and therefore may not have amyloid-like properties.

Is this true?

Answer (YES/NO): NO